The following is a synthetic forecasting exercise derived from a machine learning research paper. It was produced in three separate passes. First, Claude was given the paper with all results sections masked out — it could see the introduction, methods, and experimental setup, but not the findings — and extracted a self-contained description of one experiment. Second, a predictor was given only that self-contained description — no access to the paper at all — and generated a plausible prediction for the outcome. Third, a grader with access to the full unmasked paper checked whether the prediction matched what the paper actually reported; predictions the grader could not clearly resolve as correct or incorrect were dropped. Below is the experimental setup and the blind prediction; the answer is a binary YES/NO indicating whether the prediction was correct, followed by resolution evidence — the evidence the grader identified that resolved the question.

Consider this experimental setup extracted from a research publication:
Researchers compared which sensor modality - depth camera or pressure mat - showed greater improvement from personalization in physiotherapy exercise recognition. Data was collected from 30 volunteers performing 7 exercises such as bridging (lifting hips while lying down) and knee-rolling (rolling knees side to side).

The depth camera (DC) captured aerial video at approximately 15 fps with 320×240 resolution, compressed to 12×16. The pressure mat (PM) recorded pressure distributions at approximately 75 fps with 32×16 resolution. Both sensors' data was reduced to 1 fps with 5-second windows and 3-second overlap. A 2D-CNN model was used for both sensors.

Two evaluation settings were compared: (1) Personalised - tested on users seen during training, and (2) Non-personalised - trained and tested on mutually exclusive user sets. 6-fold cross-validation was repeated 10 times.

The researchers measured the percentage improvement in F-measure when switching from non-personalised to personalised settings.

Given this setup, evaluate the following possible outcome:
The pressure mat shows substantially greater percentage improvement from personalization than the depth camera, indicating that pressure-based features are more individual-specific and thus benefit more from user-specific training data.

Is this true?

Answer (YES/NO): YES